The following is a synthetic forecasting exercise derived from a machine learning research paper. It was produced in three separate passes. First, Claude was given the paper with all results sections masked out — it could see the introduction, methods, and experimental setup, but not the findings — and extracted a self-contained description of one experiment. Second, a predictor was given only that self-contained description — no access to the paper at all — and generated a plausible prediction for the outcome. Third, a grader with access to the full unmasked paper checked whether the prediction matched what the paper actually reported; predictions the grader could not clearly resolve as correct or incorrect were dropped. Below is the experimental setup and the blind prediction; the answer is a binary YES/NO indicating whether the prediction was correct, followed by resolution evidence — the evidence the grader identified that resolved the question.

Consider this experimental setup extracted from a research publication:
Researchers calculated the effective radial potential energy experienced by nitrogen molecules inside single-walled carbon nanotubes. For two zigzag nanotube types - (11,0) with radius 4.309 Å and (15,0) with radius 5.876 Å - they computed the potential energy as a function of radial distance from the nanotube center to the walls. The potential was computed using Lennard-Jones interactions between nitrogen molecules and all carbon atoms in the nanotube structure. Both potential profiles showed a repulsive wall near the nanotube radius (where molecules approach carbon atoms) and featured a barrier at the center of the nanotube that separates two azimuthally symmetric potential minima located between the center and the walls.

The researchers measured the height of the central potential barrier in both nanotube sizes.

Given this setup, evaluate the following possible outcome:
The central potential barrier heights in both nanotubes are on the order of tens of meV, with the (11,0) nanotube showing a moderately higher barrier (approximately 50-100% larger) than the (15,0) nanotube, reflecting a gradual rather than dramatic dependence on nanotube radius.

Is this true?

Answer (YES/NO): NO